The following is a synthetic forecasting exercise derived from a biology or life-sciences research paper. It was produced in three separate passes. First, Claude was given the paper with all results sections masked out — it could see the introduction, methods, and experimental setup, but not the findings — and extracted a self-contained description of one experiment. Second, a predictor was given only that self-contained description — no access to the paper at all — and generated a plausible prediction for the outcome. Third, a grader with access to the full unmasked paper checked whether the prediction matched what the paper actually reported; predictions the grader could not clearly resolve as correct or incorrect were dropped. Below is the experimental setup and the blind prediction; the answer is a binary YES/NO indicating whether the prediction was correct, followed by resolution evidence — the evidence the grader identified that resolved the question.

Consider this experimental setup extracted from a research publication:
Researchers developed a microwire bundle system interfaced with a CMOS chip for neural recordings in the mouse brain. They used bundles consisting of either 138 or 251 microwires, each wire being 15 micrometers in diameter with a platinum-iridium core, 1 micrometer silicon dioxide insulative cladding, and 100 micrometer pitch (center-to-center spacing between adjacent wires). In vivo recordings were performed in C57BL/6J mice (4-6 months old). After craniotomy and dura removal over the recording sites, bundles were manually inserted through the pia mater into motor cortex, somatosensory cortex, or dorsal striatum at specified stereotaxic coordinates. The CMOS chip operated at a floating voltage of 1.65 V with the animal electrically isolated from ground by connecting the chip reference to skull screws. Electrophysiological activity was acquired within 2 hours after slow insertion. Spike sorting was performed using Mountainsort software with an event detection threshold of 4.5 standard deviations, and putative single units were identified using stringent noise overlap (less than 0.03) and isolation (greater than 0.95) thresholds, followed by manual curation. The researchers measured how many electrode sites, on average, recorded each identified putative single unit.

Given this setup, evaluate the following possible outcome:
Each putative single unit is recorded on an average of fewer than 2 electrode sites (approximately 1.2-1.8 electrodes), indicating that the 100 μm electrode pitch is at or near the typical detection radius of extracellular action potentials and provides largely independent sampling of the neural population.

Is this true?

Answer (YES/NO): YES